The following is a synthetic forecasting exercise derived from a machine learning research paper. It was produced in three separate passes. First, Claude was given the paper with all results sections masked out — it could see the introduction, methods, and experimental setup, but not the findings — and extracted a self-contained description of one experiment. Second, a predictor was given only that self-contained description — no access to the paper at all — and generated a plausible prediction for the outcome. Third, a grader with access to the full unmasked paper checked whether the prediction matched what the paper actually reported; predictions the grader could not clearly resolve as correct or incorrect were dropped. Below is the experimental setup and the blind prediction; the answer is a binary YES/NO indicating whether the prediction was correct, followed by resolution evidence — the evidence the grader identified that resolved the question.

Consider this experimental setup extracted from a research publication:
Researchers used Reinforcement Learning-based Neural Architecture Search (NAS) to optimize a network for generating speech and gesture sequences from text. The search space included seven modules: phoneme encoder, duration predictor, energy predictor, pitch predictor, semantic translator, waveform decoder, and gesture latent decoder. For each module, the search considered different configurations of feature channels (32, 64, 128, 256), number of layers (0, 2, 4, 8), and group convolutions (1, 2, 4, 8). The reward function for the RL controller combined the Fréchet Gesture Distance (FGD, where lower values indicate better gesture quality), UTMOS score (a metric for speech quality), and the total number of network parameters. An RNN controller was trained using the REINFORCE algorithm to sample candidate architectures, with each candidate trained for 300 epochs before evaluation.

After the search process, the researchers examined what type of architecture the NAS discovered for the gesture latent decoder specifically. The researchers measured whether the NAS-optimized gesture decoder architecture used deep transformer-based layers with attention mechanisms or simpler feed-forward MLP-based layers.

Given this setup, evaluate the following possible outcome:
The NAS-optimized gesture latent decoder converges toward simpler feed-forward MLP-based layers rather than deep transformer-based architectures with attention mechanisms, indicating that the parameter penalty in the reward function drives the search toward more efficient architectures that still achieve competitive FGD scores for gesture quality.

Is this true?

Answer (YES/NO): YES